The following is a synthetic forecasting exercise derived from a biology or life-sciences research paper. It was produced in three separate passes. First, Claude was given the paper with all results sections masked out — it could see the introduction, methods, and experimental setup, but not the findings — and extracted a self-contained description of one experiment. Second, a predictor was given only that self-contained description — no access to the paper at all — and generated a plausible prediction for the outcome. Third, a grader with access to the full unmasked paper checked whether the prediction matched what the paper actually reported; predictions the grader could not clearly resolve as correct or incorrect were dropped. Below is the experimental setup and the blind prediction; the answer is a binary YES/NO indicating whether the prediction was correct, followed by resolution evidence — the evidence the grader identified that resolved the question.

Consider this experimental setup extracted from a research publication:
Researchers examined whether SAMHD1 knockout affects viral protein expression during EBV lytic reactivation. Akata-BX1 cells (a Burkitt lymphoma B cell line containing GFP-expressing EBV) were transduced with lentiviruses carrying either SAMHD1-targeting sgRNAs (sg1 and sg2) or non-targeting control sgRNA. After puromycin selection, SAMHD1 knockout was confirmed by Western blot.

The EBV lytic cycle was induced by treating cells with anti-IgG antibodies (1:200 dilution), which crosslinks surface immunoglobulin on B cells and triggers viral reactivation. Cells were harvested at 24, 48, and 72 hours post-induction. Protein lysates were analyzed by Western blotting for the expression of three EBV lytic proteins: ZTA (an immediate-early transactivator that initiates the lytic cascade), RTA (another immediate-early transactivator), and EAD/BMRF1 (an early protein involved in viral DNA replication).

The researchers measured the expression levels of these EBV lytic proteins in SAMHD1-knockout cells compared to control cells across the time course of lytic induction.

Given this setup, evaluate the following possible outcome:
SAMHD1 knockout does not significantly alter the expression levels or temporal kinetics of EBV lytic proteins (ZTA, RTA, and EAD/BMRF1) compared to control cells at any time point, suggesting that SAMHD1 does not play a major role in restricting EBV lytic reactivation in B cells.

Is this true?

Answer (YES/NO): NO